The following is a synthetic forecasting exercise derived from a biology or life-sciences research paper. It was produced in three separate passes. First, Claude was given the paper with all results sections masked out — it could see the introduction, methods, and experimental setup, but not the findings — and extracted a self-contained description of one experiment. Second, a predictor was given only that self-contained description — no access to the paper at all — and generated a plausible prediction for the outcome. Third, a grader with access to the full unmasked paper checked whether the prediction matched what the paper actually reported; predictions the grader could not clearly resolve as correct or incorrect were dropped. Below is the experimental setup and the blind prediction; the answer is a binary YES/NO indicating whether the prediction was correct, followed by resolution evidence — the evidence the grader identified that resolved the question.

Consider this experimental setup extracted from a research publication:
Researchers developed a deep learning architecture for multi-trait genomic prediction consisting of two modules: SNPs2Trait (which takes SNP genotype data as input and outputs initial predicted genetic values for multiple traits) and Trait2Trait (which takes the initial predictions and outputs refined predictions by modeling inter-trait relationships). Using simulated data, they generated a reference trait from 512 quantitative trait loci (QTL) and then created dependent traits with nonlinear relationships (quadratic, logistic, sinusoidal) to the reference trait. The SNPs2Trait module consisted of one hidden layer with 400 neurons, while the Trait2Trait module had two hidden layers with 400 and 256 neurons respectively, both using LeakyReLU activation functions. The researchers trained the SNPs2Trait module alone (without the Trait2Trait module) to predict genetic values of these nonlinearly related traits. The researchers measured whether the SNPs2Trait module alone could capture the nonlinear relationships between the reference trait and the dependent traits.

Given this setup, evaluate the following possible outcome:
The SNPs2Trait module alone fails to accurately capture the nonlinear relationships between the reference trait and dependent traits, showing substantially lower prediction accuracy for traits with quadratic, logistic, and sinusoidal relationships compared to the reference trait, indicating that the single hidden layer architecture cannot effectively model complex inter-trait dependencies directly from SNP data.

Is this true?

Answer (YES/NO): NO